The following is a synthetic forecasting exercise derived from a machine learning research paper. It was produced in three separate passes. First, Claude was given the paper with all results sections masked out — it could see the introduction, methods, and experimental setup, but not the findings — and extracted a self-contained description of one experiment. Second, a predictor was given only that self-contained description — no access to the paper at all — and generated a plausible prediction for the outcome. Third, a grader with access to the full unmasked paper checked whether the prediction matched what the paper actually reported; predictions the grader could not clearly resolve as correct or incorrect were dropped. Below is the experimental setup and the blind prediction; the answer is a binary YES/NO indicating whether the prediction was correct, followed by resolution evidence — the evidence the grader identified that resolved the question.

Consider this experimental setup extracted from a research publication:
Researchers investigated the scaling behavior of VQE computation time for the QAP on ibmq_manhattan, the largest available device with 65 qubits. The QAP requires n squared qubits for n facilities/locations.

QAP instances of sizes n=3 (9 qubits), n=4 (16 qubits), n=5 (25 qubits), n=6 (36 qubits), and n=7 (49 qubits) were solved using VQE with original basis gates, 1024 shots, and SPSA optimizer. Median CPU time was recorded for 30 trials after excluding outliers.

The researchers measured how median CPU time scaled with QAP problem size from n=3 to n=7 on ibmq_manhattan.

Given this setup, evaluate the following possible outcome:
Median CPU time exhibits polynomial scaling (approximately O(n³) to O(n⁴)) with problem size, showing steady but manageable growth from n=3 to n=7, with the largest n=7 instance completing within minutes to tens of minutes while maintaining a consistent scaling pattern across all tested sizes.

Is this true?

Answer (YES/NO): NO